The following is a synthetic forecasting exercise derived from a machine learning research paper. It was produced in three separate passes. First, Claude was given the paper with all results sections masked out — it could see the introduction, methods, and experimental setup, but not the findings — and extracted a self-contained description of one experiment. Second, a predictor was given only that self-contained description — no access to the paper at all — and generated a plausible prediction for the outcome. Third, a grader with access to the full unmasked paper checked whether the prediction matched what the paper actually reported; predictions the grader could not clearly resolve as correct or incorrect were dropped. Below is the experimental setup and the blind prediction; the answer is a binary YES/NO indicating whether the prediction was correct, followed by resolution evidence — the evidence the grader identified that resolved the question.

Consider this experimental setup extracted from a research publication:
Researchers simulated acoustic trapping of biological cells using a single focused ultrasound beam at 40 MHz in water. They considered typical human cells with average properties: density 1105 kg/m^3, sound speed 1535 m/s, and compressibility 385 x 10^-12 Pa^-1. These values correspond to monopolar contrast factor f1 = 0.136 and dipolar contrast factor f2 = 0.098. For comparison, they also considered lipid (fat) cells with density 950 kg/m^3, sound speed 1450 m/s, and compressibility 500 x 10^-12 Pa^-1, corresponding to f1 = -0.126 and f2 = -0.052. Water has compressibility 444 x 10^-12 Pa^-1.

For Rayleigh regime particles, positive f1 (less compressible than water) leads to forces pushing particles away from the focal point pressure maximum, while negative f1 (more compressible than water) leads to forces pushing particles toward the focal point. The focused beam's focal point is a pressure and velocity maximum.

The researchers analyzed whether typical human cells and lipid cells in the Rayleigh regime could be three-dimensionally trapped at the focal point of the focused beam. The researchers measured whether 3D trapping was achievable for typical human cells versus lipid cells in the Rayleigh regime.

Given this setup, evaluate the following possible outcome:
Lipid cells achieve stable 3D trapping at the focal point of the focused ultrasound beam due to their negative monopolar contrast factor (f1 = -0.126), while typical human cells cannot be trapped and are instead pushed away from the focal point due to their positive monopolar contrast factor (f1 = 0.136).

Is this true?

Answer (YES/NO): YES